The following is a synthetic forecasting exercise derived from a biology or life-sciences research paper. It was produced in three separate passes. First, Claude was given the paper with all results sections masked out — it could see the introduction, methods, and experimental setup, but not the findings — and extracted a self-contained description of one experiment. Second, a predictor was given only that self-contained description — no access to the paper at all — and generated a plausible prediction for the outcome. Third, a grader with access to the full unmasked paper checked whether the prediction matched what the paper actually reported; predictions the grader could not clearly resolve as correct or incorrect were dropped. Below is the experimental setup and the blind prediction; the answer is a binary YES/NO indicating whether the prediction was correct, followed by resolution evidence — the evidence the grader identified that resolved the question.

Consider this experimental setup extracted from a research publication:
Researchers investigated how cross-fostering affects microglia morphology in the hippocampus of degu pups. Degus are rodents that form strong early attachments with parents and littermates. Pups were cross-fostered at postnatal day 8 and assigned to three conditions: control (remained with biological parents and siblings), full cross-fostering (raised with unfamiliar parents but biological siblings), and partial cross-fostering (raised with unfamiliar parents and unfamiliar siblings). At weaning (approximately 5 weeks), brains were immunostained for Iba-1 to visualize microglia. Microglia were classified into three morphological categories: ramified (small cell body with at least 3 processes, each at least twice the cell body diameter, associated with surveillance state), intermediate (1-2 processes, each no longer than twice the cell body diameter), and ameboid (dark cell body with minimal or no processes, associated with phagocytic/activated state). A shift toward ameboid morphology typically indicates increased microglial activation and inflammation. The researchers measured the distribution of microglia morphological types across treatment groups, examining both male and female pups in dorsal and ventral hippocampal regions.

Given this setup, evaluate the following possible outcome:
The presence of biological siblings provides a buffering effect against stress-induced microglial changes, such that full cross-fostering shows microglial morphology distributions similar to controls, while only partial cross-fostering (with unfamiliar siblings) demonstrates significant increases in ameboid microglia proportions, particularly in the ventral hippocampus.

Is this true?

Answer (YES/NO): NO